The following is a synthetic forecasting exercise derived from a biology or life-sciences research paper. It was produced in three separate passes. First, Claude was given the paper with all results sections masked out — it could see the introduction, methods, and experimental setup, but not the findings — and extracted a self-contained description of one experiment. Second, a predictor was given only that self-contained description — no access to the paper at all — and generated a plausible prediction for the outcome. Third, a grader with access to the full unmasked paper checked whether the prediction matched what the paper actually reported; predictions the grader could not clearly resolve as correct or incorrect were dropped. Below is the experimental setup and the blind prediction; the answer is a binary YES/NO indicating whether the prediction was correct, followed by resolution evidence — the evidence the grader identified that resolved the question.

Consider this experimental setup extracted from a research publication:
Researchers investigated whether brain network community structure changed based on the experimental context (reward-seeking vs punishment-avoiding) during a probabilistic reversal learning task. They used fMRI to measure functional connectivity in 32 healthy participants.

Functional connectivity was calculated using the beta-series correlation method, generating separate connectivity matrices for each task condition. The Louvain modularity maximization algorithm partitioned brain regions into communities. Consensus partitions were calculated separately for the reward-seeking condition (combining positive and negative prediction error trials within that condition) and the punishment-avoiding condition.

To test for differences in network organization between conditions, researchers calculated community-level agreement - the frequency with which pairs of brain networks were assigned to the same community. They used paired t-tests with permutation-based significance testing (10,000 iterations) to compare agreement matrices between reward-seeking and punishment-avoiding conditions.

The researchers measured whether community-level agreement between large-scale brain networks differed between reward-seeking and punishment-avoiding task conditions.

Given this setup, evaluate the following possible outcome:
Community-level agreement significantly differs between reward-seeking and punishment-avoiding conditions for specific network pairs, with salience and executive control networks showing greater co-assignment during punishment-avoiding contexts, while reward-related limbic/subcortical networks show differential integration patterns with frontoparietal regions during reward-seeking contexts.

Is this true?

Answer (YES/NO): NO